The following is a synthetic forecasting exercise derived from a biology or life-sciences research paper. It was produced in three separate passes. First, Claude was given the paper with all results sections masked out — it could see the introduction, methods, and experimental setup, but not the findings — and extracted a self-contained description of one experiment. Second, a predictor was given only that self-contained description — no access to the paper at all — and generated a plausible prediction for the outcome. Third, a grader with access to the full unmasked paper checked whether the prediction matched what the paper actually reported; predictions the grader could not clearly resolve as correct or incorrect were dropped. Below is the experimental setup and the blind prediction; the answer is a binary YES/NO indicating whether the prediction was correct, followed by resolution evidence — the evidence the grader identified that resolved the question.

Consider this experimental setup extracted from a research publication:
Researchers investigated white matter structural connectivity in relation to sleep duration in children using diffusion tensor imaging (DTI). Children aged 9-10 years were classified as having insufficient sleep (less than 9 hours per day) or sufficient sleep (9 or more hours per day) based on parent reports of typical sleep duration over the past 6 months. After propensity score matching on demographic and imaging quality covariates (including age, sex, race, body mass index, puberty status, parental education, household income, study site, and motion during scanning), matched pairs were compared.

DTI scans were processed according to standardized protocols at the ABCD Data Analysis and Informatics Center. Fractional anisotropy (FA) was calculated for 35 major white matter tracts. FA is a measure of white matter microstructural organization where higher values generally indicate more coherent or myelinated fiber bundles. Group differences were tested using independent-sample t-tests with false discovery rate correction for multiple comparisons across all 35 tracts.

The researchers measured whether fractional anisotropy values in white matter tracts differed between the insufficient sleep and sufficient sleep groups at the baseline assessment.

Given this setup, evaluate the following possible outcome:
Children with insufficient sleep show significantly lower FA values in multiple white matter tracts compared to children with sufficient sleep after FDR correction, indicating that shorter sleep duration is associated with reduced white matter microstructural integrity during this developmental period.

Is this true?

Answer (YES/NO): NO